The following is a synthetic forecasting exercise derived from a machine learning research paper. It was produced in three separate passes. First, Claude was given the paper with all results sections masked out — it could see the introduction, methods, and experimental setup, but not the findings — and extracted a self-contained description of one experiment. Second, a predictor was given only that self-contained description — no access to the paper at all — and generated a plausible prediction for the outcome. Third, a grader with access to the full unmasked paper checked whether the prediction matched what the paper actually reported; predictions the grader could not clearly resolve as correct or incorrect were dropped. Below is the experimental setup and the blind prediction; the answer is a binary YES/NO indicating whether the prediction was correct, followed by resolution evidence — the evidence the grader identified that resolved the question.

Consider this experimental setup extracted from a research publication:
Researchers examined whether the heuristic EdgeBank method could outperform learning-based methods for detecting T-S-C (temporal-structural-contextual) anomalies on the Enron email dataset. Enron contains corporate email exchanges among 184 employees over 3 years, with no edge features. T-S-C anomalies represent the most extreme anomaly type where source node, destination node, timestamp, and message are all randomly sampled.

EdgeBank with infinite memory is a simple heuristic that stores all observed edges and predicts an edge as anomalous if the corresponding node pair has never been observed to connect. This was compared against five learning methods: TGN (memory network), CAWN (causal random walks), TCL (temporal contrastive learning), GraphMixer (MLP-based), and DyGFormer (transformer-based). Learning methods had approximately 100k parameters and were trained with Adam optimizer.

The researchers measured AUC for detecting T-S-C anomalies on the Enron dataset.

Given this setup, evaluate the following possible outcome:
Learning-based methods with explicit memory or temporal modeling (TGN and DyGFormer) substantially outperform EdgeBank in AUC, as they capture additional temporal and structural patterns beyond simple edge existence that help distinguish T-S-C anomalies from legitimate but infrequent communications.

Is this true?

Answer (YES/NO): NO